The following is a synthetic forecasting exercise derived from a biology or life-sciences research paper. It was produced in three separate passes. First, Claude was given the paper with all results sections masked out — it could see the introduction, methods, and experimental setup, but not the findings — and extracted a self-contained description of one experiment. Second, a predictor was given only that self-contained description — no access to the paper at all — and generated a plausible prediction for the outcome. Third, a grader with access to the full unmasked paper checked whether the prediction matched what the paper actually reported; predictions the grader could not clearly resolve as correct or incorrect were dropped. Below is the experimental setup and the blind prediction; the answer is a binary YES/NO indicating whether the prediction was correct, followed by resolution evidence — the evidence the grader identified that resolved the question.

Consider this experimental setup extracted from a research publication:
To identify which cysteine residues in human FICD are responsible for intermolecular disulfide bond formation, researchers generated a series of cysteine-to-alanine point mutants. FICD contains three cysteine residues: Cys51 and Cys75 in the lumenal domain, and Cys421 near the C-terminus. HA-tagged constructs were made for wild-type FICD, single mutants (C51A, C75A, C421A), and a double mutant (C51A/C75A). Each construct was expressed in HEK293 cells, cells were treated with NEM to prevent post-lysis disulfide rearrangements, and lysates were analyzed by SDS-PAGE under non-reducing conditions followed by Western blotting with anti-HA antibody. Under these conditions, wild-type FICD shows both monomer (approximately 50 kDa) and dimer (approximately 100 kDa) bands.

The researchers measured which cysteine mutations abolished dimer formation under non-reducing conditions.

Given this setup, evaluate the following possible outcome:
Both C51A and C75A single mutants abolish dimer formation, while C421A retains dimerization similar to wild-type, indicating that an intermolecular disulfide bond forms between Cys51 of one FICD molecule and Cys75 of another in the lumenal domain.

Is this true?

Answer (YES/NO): NO